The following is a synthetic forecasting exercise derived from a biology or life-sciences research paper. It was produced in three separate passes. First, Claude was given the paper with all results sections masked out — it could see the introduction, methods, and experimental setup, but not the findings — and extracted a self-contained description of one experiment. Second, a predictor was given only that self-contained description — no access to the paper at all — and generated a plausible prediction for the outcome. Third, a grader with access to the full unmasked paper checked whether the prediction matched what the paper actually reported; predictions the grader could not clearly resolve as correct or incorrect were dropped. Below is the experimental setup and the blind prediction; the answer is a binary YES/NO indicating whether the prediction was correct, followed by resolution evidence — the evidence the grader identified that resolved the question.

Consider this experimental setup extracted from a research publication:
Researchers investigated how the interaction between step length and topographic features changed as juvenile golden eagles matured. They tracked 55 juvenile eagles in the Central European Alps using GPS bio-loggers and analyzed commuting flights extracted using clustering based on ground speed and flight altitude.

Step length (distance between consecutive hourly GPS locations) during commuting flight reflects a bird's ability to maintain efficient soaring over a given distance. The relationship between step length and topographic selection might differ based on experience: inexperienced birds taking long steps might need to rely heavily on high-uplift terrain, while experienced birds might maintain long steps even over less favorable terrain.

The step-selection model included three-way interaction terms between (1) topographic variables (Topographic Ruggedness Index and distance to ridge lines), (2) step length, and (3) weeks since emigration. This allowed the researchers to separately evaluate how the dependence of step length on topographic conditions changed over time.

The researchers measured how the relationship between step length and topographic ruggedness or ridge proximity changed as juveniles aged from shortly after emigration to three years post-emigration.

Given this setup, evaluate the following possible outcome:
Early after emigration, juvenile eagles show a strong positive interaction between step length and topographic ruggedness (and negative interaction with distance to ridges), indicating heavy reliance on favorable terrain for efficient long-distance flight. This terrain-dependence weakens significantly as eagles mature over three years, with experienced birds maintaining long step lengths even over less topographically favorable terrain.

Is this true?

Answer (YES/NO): YES